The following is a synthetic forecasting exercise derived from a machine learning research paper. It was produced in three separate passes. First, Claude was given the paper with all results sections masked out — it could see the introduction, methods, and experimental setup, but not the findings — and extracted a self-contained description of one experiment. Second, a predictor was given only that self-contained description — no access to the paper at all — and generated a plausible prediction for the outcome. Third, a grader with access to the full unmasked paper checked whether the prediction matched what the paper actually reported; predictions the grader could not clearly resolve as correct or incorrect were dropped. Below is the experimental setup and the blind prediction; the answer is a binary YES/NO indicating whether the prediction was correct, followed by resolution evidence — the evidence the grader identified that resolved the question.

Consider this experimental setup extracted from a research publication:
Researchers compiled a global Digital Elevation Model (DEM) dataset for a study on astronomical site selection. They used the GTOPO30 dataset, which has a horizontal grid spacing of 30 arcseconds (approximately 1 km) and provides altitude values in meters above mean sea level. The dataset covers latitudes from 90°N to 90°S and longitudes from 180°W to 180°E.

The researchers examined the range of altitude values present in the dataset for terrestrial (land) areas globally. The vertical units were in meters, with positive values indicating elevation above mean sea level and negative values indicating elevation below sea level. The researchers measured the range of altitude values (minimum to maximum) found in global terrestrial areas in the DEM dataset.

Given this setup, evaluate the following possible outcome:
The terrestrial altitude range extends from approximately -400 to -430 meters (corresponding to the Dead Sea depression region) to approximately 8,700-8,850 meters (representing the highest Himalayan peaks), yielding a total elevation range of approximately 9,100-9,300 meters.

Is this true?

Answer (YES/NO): NO